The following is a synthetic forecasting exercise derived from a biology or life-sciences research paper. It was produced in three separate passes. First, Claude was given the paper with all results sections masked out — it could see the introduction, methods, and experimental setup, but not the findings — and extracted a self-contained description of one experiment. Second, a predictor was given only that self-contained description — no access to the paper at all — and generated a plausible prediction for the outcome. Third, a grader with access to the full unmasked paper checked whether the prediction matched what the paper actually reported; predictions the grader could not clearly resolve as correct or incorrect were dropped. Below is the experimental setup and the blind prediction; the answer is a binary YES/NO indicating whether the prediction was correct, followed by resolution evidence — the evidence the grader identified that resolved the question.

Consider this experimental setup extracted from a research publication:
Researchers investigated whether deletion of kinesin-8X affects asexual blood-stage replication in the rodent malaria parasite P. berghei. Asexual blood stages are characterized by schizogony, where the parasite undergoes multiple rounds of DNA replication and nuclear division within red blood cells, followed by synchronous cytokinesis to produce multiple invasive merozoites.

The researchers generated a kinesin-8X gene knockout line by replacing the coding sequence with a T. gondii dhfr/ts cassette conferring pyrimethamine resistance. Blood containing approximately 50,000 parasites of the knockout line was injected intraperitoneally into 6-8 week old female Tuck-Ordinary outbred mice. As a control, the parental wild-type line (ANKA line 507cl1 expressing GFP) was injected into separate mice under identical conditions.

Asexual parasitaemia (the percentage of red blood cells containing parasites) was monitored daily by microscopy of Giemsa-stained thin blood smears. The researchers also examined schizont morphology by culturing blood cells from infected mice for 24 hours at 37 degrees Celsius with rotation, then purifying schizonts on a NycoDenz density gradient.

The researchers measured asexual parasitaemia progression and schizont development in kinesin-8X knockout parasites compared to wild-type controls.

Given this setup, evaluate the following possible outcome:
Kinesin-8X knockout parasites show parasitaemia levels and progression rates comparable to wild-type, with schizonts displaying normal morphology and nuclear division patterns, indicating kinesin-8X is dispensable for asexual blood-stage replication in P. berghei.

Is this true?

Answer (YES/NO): YES